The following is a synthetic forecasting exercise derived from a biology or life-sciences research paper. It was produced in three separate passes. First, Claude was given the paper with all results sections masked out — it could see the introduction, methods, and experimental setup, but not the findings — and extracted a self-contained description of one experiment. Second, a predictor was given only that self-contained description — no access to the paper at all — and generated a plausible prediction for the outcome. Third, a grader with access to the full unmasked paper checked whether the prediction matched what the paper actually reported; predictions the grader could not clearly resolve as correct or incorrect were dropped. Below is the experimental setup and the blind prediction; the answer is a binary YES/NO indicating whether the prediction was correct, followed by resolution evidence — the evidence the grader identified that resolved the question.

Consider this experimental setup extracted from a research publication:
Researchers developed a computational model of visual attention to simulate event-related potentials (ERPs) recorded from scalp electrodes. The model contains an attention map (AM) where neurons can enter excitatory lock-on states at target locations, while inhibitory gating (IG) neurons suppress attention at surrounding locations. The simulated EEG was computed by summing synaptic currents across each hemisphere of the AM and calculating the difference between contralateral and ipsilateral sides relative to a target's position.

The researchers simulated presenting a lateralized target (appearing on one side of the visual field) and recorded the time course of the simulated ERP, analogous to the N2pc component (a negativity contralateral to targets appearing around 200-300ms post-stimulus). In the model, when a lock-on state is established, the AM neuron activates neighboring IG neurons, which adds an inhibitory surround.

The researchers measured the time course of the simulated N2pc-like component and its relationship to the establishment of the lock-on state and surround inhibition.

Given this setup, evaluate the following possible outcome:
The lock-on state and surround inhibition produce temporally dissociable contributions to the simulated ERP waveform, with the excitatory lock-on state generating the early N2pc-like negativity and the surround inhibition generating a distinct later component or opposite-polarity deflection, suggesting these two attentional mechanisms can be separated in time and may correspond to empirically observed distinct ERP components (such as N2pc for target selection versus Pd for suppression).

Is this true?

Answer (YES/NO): YES